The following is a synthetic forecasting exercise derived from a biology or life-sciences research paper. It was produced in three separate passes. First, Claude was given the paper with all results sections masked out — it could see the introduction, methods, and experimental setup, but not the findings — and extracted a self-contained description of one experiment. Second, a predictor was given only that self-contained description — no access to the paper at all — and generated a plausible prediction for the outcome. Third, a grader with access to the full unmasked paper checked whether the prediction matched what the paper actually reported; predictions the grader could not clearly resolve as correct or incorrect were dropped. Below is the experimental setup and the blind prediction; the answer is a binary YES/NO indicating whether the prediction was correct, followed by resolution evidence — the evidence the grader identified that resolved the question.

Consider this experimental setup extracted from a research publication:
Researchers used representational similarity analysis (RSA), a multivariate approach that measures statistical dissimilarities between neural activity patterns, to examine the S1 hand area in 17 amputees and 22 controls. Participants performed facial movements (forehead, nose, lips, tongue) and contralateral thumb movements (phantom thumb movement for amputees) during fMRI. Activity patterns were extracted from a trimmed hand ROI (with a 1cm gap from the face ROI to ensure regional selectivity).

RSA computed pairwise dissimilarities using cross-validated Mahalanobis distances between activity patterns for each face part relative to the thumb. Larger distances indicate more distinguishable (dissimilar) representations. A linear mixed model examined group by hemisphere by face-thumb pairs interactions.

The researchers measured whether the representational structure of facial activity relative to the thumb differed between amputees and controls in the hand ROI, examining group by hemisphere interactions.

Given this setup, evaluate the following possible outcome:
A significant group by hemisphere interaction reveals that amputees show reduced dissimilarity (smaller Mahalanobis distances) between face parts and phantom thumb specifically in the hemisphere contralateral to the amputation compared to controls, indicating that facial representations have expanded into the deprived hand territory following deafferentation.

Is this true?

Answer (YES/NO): NO